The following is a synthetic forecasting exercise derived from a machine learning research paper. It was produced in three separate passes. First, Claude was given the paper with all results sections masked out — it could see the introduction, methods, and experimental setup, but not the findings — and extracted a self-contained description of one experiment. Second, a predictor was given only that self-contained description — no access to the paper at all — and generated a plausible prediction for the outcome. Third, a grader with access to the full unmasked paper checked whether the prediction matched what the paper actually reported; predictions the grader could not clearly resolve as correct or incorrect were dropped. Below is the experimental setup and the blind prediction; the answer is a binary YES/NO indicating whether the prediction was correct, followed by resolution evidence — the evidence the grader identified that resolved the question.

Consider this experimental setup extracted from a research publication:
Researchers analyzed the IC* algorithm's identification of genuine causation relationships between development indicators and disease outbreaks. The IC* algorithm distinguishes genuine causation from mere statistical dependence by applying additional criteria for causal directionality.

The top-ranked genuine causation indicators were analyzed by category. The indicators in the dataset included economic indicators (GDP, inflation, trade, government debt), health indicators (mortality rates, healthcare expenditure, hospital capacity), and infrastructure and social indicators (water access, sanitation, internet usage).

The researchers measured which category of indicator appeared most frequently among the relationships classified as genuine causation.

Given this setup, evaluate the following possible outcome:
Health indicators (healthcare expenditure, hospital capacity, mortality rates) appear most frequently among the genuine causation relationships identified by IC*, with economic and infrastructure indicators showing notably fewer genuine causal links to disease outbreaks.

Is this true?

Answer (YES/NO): YES